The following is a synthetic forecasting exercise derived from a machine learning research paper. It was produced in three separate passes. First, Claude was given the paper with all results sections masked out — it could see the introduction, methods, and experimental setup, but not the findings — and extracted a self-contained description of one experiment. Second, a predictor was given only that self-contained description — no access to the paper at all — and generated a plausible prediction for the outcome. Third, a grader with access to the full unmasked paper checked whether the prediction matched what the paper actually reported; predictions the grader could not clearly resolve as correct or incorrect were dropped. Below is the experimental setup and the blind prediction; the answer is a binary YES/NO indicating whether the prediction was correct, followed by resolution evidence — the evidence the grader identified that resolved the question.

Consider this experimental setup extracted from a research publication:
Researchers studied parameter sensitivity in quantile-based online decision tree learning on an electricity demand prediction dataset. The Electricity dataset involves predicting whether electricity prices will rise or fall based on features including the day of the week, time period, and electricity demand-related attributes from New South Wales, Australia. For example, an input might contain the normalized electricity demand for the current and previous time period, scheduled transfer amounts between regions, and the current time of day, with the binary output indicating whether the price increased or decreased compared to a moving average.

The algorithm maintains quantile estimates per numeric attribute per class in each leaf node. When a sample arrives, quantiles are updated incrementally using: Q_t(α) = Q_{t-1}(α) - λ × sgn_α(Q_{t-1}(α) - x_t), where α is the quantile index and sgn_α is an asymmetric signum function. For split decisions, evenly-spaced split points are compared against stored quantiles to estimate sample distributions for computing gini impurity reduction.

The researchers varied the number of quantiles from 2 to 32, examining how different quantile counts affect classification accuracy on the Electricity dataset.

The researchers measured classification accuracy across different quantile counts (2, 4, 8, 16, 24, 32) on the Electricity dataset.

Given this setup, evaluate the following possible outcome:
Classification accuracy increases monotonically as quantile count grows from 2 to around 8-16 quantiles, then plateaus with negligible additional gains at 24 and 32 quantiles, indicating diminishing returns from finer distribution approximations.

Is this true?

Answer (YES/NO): NO